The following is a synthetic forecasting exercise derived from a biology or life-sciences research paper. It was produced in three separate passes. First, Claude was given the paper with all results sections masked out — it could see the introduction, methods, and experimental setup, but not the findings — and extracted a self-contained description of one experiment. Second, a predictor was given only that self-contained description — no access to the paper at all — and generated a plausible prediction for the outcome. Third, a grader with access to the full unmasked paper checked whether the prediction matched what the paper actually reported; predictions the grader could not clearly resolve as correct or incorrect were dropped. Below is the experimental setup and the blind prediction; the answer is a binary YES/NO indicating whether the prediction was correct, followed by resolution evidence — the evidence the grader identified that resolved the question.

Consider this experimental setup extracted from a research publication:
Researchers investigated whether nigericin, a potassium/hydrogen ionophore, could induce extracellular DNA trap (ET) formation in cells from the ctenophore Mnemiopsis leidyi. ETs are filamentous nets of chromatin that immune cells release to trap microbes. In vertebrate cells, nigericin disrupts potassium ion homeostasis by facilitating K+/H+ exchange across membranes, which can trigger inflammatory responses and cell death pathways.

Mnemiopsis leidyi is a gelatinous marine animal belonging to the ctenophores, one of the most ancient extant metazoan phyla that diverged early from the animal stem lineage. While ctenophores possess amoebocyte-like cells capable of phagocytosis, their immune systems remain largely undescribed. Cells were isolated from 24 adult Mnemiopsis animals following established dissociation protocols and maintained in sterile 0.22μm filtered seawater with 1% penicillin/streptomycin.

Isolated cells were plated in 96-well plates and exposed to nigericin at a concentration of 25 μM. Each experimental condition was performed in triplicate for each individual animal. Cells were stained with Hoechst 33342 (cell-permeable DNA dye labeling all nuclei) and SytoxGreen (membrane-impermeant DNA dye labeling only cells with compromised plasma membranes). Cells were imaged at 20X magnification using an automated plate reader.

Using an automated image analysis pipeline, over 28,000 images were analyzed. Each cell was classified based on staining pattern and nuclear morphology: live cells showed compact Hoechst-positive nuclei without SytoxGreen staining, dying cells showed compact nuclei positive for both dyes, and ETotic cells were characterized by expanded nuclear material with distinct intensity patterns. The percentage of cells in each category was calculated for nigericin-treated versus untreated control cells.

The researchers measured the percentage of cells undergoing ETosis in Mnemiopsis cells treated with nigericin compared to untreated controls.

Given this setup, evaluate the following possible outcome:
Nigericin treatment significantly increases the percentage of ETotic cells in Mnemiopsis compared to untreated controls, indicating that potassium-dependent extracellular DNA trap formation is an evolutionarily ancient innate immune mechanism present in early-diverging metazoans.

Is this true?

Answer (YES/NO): YES